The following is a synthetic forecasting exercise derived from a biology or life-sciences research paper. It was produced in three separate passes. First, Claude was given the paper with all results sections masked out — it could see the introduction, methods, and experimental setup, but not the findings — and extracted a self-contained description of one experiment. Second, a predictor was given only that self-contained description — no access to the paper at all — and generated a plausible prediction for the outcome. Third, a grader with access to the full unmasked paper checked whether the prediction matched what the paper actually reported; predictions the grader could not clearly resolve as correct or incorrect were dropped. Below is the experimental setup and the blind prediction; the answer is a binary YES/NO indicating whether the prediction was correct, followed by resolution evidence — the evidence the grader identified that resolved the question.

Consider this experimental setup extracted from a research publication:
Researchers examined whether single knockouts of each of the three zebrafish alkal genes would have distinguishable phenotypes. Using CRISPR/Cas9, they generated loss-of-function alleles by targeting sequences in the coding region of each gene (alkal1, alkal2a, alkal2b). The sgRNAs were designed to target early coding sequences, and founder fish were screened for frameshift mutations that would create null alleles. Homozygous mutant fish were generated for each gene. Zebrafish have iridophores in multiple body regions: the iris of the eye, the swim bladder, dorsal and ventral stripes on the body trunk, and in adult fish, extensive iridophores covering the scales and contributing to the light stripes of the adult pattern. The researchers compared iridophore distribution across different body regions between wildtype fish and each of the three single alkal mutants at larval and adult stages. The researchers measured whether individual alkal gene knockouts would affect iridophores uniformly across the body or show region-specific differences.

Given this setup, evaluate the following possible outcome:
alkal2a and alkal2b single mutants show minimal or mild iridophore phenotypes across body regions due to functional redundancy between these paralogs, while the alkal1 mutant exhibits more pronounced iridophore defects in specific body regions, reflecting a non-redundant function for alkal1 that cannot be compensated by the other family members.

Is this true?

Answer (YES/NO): NO